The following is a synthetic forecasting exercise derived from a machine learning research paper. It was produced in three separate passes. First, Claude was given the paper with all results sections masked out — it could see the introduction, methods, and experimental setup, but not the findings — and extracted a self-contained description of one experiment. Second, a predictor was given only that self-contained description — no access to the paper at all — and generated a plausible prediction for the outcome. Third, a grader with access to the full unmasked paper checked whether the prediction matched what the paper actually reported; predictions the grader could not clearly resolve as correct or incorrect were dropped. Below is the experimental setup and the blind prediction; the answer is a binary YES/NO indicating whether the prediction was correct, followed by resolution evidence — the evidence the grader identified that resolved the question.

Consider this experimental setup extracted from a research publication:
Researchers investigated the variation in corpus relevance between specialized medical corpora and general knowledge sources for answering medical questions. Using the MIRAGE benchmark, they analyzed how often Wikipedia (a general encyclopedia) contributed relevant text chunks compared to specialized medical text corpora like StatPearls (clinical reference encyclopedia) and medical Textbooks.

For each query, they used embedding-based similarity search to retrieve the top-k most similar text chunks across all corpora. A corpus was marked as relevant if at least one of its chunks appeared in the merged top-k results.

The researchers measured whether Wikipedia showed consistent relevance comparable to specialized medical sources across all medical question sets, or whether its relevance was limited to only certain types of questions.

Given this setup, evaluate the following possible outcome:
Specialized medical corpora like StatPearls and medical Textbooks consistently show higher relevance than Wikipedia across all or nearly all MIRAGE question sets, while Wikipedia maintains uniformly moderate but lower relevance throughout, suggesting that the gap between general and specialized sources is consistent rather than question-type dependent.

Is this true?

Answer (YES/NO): NO